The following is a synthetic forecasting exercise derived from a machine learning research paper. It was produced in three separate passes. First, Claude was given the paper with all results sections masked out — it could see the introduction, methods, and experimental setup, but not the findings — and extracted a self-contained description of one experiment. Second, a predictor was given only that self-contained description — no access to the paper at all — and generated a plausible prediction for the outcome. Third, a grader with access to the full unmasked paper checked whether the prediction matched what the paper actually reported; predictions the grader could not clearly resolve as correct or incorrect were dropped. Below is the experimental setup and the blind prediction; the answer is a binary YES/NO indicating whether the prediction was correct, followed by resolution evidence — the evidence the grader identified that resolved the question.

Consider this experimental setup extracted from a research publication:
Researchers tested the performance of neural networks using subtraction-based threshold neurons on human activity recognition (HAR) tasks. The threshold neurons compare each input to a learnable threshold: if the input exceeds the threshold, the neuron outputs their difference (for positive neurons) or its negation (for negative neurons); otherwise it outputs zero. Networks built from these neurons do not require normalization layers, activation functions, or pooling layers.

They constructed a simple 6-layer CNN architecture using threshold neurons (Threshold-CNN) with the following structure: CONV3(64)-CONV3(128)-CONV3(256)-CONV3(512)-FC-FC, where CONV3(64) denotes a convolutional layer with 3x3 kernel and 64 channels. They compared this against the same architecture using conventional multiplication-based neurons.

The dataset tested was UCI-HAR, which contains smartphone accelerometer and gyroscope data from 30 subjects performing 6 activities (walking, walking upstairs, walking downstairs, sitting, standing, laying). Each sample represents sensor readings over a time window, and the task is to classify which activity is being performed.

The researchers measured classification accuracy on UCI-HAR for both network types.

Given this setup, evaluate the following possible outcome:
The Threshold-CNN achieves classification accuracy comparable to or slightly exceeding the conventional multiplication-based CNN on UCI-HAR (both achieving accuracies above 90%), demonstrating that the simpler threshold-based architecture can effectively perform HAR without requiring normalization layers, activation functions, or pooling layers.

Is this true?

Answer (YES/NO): NO